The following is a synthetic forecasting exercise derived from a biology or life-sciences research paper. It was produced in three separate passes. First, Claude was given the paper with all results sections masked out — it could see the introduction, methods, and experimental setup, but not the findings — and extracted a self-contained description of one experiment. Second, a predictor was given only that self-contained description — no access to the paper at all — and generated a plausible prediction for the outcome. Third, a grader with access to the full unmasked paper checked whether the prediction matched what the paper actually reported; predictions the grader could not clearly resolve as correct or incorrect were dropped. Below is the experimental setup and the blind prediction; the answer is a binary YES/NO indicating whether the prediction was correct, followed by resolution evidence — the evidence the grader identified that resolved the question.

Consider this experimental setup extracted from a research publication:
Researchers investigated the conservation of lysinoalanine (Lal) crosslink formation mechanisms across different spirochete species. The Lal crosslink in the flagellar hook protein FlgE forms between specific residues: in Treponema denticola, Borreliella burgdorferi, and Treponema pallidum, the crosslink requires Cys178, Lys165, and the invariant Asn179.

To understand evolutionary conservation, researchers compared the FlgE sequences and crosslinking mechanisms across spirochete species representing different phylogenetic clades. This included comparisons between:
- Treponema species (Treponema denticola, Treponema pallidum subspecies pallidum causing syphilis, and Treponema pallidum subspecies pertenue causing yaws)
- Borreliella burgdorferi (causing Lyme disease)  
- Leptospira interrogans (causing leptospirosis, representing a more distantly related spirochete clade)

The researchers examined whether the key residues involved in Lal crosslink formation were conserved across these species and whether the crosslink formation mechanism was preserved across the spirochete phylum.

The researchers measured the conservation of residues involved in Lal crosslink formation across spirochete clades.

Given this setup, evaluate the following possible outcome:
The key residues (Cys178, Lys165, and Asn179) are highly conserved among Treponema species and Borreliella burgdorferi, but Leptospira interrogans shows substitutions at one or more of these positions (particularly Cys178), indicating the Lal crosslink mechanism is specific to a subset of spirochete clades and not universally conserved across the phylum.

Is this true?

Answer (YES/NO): NO